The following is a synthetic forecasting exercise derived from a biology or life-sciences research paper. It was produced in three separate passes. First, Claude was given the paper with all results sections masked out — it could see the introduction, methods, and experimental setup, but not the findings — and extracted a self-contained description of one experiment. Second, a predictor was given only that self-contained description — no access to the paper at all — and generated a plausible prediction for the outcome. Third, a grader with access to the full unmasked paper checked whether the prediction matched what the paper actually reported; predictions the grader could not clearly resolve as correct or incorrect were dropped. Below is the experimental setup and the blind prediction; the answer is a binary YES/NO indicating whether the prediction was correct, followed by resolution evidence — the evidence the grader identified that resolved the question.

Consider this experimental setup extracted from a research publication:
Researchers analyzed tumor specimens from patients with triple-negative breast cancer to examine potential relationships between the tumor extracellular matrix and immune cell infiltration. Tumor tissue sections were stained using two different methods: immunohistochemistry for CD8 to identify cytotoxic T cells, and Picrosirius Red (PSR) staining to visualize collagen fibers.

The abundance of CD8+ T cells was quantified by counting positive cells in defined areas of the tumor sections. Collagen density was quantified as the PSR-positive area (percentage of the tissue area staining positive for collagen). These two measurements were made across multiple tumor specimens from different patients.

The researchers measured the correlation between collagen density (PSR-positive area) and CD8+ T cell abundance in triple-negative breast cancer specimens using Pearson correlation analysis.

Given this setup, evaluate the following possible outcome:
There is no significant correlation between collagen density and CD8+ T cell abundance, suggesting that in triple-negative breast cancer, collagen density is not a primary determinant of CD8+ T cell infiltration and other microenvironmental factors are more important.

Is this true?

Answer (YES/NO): NO